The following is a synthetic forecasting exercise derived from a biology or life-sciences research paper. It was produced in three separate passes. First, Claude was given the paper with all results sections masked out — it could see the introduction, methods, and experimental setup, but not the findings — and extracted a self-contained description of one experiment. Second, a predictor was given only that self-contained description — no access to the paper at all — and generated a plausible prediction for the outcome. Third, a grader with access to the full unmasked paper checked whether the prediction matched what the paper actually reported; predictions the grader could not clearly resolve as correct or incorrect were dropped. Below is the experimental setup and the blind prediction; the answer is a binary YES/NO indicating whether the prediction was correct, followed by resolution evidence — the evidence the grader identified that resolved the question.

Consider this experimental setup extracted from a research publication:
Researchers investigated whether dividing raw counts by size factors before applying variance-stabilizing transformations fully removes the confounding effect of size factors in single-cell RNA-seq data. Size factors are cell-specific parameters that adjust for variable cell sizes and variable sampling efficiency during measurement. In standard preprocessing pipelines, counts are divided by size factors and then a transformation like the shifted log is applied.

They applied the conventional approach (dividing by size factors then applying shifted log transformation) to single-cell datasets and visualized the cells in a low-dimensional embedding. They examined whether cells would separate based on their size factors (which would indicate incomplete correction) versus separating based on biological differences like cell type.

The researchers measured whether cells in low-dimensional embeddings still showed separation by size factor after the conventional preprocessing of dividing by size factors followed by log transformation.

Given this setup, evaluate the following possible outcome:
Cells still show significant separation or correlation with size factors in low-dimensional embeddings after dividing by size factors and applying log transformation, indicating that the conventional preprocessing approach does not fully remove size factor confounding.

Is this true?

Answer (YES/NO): YES